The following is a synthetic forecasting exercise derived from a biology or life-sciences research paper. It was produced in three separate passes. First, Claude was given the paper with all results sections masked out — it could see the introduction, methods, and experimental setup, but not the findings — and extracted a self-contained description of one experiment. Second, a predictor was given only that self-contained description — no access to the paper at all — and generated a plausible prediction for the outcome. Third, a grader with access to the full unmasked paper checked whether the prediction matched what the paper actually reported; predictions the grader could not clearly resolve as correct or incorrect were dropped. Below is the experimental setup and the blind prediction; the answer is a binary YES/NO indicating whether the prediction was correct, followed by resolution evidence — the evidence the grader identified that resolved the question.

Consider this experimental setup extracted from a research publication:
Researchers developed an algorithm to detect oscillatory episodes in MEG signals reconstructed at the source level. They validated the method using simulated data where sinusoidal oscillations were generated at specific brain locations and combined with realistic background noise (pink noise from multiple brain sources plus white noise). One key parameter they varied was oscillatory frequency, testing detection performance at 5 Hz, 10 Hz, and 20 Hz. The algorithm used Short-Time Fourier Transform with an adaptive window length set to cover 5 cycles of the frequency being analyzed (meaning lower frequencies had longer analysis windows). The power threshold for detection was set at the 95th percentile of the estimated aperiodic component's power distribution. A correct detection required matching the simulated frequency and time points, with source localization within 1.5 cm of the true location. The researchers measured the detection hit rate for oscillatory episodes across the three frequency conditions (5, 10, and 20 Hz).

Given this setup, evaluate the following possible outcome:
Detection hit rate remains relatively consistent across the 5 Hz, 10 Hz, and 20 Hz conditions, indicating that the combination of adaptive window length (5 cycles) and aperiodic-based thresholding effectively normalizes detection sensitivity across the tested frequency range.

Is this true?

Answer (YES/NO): NO